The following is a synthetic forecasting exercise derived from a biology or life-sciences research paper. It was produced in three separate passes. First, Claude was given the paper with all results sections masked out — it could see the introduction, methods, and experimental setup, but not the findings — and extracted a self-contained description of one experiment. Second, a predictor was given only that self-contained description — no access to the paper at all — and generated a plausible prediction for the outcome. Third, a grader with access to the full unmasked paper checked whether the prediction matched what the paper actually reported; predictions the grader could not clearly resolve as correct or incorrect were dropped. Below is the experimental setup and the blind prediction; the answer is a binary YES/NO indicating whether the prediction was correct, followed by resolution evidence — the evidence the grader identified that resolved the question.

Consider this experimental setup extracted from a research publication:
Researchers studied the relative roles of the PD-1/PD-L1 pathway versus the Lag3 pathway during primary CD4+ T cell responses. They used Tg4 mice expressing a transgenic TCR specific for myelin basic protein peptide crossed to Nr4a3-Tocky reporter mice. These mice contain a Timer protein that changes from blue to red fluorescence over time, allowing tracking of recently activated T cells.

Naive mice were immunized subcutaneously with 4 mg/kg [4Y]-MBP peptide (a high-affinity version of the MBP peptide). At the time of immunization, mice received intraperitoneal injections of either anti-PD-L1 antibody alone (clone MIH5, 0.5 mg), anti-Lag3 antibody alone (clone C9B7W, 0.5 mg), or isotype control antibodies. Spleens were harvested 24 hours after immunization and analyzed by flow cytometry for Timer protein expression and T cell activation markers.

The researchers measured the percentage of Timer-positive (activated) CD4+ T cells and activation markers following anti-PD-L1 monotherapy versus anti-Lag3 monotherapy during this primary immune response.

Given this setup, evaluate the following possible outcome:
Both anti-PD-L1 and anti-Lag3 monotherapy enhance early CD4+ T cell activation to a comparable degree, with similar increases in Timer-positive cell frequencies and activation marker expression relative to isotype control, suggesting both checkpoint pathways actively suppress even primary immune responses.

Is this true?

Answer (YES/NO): NO